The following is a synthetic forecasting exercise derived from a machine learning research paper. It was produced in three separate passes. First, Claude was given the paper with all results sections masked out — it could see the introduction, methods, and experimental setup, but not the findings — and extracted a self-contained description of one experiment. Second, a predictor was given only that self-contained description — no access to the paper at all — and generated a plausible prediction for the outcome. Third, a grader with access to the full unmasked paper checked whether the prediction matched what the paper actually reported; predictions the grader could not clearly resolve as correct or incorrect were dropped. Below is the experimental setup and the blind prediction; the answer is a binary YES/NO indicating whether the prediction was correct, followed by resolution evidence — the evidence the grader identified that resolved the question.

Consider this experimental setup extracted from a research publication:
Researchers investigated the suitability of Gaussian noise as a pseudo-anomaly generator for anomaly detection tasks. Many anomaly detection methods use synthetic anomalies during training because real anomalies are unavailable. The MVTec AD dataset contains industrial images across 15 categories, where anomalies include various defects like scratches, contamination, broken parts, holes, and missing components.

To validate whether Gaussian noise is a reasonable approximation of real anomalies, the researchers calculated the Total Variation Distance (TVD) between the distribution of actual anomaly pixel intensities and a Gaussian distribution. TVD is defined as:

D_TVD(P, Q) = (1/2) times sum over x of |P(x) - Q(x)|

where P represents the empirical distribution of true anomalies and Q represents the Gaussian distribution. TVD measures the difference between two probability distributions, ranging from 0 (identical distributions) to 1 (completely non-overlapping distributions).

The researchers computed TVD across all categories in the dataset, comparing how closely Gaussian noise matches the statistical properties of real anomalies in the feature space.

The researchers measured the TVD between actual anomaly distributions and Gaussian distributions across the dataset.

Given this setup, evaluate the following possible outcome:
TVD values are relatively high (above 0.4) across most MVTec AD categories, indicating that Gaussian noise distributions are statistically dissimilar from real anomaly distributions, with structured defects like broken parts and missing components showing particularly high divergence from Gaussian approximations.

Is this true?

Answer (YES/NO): NO